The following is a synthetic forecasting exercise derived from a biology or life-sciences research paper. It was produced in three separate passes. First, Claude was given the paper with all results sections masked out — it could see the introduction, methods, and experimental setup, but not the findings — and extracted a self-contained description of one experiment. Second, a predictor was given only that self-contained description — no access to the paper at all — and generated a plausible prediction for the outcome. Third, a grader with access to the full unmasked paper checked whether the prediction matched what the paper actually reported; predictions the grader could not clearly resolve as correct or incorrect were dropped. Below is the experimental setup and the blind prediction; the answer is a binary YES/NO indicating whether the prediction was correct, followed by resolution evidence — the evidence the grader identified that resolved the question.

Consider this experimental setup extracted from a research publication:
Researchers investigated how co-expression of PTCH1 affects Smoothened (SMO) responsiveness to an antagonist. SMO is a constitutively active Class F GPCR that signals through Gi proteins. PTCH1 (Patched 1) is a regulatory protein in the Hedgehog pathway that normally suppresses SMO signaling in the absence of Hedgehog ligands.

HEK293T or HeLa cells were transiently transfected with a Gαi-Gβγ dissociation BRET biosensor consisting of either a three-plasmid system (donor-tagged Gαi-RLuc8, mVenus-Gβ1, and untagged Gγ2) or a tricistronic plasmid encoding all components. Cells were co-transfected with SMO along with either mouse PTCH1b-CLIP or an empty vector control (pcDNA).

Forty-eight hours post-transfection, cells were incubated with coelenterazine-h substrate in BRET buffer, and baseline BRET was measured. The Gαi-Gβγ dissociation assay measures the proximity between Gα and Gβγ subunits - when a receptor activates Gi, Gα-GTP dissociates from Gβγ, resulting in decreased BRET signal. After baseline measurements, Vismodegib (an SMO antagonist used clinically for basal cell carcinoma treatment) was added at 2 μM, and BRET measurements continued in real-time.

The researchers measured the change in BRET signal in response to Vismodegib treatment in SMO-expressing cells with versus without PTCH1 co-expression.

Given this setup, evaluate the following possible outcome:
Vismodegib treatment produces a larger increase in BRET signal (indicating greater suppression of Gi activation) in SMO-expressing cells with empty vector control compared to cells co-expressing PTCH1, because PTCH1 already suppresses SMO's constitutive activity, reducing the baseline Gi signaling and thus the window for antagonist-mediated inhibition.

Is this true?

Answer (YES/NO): NO